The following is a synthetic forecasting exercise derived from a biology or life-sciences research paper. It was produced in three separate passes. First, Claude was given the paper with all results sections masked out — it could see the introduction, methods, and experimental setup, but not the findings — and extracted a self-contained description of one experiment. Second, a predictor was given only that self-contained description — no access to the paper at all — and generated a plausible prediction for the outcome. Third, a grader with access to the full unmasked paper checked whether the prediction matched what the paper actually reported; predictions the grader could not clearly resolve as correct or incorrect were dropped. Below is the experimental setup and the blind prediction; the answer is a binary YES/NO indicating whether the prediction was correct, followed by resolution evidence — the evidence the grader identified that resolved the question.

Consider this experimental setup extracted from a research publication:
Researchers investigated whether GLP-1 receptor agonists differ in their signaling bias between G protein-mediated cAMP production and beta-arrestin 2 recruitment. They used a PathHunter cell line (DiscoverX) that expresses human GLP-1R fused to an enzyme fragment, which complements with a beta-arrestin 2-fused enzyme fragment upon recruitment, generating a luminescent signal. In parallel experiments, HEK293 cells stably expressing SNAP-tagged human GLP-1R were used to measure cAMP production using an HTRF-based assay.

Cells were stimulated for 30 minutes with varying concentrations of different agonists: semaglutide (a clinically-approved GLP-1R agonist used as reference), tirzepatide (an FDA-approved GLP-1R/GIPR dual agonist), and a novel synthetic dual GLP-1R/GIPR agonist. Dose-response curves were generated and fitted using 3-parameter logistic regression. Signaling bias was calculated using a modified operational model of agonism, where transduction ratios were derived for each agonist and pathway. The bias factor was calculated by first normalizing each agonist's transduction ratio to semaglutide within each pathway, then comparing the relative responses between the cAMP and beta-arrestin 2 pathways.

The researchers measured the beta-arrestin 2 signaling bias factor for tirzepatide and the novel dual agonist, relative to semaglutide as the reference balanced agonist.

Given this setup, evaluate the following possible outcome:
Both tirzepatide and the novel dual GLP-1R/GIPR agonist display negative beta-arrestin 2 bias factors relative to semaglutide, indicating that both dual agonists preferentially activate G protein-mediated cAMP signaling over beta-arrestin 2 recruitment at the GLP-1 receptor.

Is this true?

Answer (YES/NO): YES